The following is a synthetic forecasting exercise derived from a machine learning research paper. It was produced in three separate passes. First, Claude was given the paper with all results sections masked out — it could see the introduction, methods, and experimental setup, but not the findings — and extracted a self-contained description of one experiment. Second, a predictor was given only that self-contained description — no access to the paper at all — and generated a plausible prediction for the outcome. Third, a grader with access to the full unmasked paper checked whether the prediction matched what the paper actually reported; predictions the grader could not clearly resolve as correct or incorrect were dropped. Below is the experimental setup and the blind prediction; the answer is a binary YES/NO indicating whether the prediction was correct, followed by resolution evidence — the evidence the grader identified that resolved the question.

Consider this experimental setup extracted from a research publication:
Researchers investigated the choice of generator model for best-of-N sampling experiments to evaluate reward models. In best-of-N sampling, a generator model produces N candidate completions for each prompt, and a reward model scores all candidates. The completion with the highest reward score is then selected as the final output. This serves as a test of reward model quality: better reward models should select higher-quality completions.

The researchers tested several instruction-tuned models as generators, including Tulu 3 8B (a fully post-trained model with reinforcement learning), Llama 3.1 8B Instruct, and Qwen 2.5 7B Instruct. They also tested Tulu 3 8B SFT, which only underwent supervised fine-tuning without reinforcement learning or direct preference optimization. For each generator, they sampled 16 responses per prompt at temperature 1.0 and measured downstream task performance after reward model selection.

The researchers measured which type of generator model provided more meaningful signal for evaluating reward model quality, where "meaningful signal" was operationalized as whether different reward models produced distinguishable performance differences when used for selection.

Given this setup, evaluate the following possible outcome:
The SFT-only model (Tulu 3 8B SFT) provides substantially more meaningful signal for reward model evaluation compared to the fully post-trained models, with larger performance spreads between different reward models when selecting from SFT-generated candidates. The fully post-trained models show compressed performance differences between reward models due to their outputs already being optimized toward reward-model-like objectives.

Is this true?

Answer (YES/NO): NO